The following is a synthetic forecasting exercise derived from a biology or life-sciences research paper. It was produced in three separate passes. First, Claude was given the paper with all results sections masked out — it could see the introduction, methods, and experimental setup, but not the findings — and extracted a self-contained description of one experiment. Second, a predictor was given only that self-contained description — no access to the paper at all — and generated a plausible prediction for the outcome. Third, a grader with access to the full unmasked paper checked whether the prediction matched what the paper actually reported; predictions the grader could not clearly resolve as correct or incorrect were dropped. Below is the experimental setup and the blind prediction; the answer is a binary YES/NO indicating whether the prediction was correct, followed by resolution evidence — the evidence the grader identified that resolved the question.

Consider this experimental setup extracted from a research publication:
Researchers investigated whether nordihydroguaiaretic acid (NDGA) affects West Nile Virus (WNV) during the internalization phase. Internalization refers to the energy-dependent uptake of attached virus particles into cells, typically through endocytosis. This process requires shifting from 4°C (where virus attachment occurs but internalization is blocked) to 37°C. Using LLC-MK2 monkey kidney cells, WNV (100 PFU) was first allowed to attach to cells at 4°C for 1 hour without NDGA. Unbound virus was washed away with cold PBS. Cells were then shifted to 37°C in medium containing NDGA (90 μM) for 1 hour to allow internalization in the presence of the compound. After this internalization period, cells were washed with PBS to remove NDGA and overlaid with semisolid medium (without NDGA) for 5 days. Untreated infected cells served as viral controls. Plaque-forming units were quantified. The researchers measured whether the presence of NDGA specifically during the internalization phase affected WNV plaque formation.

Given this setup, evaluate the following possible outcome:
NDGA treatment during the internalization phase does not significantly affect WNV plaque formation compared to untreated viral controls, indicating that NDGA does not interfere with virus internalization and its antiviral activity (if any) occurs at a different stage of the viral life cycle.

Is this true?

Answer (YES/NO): YES